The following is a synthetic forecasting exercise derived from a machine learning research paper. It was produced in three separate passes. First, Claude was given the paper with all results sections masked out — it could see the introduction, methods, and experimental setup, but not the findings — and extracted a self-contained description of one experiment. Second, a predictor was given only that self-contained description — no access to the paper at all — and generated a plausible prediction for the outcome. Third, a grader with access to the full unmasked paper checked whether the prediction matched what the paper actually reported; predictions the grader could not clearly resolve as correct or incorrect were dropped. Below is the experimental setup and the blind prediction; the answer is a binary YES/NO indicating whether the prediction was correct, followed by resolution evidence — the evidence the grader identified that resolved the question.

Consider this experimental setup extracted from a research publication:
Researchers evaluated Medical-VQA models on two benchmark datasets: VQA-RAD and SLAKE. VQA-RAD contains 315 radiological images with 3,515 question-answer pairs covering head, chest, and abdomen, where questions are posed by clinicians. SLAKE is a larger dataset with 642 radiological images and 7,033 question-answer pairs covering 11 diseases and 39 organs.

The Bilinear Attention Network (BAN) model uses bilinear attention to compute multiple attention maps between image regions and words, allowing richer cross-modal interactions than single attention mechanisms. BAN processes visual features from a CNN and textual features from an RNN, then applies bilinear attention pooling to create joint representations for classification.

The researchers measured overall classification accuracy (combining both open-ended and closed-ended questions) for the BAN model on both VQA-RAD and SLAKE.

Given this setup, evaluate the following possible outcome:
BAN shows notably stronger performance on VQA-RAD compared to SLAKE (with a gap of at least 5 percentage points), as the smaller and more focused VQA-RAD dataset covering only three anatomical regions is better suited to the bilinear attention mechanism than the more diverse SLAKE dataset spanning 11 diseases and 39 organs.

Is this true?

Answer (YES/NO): NO